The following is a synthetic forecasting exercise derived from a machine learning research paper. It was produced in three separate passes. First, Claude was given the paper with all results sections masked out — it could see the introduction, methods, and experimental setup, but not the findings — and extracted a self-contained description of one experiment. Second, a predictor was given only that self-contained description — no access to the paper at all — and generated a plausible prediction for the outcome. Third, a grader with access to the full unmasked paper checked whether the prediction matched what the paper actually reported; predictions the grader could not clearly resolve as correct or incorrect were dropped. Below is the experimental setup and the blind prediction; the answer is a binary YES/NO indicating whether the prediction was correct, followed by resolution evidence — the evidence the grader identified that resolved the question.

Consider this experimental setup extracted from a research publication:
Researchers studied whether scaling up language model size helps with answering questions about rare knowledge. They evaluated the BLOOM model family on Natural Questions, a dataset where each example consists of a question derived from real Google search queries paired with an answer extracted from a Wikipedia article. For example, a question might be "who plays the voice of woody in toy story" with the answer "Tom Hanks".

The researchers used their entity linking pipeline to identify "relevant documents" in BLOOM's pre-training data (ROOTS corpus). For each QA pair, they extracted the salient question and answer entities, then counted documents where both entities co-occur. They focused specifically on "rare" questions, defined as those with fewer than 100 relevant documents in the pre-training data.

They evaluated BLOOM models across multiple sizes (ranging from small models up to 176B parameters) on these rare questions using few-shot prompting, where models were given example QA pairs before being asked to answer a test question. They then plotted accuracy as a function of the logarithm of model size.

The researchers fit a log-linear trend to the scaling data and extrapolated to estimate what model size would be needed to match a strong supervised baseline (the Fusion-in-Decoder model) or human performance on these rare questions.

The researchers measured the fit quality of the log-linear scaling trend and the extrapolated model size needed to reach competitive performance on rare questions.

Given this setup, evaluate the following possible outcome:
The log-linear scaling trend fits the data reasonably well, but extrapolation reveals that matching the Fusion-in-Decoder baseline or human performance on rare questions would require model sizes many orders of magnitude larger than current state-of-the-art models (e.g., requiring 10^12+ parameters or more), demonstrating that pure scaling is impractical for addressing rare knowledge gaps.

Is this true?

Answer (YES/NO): YES